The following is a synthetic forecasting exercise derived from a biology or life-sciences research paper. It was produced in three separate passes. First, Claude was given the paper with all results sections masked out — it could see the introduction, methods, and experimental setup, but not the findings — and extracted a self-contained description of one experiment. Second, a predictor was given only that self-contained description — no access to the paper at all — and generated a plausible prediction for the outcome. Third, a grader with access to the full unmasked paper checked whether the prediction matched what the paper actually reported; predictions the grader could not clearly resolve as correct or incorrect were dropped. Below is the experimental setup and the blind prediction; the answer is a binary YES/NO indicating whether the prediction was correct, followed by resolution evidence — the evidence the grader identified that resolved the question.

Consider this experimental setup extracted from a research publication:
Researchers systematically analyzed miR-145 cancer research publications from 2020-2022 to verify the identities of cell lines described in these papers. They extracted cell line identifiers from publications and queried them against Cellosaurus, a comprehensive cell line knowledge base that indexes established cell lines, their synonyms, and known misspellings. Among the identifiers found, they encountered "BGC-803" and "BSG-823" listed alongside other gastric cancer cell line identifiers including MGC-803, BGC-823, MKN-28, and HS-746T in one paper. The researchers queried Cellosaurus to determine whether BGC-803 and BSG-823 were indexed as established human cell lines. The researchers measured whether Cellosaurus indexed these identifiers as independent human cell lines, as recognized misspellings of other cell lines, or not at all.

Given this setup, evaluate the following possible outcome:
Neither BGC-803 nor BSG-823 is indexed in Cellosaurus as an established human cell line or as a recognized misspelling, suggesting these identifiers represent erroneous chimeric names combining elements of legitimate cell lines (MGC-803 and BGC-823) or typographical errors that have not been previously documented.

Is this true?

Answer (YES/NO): NO